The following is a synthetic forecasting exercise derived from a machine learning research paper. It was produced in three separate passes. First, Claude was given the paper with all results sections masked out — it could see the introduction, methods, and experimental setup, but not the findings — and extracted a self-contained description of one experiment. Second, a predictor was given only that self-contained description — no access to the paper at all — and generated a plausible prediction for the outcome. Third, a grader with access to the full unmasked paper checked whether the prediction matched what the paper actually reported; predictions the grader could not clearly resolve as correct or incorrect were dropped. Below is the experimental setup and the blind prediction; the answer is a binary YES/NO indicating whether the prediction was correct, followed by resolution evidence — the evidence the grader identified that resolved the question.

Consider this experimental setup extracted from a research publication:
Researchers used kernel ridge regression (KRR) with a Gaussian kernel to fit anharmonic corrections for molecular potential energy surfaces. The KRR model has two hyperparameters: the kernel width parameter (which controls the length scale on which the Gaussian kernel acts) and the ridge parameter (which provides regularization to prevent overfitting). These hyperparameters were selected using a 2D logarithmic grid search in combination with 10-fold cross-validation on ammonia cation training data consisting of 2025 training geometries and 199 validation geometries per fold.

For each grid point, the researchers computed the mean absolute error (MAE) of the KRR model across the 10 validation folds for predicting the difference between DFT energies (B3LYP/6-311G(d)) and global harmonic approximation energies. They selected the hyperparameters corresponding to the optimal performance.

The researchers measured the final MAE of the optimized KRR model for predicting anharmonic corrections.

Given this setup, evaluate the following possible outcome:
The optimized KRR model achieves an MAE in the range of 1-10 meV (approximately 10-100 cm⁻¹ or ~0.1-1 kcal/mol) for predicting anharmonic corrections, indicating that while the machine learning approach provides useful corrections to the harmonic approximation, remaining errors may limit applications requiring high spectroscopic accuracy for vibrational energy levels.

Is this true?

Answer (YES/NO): YES